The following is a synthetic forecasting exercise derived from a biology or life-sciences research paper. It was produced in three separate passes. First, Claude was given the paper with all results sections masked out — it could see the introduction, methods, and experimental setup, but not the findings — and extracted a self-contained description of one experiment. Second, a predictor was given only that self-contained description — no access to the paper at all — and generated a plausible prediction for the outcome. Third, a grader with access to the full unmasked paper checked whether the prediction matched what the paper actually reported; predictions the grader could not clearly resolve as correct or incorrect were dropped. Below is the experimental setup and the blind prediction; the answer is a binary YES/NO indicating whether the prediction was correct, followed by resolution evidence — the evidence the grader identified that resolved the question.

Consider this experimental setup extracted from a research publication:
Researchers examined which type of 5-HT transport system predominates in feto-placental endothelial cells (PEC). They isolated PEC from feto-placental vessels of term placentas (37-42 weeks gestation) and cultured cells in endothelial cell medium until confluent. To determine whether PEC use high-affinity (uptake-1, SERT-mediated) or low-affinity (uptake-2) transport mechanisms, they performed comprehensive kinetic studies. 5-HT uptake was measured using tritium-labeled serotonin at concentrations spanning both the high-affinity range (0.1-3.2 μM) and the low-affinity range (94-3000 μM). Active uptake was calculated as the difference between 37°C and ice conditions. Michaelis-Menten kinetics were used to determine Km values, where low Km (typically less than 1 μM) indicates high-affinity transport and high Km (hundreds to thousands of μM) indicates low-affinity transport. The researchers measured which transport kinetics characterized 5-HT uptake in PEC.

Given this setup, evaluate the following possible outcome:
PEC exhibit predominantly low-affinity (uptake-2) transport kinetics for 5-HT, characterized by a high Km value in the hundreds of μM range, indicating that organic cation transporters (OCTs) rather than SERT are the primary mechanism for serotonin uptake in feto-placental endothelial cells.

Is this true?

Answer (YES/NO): NO